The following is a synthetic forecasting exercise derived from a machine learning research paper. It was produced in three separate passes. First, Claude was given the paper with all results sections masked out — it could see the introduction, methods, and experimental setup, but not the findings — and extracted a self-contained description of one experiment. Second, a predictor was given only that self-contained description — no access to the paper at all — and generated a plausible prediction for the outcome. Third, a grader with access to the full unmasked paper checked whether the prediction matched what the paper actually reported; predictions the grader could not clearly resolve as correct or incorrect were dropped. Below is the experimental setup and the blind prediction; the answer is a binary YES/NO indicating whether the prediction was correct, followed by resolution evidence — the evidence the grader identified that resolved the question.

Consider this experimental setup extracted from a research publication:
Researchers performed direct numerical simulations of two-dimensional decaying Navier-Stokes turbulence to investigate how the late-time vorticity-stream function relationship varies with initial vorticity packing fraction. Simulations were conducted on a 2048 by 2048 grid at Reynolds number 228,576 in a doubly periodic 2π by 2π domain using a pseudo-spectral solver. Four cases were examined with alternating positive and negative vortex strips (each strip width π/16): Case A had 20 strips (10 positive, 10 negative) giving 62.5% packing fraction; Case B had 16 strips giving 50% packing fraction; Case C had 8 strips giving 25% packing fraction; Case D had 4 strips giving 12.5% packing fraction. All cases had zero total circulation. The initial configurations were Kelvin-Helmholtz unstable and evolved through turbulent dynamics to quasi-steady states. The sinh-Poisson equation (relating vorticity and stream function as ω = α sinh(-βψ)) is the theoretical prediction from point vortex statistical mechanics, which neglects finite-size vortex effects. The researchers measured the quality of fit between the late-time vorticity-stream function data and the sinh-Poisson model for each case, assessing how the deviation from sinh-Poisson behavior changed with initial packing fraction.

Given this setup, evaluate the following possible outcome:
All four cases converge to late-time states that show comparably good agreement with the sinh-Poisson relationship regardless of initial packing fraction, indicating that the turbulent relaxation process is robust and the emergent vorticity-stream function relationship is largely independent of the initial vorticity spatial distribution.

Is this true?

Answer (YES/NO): NO